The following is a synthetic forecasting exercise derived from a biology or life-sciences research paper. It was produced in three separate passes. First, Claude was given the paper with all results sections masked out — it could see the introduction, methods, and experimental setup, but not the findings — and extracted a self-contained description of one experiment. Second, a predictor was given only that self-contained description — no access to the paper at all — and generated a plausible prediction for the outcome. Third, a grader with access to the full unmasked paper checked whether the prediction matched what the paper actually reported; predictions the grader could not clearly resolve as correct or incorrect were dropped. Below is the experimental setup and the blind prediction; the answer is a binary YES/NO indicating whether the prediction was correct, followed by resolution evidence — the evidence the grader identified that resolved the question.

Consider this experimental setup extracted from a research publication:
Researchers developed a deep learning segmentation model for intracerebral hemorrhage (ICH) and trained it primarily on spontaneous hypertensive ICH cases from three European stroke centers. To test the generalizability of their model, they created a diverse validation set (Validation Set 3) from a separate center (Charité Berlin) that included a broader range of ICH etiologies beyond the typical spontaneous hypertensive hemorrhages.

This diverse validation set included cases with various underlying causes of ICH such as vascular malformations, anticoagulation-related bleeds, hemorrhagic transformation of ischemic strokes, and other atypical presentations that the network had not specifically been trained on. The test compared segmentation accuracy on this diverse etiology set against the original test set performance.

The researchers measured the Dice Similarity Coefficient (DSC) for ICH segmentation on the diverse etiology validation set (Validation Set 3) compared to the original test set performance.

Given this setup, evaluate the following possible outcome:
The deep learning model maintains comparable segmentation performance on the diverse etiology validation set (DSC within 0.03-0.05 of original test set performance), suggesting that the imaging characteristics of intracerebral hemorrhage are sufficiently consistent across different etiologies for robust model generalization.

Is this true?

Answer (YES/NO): NO